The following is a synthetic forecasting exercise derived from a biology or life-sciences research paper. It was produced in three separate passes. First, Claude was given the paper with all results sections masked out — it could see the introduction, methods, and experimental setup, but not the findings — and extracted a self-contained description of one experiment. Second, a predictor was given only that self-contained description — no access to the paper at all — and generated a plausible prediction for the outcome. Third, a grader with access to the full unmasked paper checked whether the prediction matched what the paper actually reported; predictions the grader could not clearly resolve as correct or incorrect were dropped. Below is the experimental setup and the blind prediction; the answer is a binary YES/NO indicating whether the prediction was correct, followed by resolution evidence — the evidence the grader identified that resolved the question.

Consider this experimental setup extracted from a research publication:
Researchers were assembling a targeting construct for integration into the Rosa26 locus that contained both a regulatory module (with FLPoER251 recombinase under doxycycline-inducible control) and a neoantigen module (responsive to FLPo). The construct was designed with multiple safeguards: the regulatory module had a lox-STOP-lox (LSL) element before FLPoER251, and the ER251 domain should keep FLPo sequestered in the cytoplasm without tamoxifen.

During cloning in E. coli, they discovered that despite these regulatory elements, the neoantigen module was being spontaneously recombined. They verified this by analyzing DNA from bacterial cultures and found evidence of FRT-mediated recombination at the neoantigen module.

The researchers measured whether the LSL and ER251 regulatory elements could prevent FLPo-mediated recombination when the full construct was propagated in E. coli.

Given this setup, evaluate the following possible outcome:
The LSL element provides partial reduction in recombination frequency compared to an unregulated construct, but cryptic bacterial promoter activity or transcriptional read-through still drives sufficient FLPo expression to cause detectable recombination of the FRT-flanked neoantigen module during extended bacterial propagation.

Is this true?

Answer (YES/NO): NO